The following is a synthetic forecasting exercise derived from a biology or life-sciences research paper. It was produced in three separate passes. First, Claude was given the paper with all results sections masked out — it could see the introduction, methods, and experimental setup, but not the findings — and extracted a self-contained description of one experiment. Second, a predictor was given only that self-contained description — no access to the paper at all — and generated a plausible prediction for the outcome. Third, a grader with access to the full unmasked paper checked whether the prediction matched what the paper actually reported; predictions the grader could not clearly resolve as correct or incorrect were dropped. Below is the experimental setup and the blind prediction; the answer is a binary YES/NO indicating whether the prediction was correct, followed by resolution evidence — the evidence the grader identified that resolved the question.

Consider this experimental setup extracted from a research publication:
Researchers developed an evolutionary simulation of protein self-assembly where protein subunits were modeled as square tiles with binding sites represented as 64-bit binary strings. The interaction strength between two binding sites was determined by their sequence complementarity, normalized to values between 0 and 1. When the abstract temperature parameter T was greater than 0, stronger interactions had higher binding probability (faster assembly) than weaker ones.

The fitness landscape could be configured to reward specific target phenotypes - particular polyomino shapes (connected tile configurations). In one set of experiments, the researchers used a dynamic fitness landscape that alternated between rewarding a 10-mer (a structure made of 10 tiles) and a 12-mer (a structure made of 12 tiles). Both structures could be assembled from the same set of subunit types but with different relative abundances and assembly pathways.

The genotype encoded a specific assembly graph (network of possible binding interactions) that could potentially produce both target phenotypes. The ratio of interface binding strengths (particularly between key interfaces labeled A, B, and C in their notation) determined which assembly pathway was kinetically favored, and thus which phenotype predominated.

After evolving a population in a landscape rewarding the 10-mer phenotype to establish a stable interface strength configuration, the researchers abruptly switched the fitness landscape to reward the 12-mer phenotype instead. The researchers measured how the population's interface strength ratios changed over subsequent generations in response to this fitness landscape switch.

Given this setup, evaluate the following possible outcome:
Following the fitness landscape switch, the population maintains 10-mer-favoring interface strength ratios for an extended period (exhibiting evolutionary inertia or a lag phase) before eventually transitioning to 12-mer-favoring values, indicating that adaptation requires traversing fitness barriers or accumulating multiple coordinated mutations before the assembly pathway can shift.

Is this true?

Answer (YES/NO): NO